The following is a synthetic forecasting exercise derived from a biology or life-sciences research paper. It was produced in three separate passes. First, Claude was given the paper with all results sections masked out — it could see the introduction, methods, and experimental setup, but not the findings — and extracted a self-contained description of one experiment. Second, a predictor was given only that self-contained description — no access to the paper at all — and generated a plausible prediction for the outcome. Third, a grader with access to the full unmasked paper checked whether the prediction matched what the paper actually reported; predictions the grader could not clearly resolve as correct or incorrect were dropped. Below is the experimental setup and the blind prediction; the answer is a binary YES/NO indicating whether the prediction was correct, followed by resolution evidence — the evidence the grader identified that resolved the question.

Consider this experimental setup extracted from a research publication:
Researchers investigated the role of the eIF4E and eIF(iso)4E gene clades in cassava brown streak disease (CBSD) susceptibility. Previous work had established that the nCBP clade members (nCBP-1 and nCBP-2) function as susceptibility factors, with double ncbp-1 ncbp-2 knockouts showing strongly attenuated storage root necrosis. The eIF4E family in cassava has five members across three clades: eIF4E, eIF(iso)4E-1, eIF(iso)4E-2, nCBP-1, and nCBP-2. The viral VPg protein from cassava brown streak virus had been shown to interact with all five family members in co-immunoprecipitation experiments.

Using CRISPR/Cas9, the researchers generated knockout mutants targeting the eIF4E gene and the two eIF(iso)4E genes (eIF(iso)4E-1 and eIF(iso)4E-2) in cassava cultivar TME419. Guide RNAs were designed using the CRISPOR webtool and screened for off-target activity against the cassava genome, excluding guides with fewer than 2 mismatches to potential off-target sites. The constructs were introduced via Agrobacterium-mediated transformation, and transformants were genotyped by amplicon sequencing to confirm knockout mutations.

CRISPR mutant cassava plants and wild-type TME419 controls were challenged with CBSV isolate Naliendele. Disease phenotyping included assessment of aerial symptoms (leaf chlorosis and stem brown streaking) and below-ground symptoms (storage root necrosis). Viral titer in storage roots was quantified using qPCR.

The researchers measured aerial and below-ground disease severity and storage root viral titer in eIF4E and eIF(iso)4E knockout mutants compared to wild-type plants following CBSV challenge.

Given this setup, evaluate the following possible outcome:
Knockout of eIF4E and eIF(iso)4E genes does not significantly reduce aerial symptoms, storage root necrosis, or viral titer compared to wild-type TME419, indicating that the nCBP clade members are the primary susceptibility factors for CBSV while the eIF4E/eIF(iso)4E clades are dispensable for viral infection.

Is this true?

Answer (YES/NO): NO